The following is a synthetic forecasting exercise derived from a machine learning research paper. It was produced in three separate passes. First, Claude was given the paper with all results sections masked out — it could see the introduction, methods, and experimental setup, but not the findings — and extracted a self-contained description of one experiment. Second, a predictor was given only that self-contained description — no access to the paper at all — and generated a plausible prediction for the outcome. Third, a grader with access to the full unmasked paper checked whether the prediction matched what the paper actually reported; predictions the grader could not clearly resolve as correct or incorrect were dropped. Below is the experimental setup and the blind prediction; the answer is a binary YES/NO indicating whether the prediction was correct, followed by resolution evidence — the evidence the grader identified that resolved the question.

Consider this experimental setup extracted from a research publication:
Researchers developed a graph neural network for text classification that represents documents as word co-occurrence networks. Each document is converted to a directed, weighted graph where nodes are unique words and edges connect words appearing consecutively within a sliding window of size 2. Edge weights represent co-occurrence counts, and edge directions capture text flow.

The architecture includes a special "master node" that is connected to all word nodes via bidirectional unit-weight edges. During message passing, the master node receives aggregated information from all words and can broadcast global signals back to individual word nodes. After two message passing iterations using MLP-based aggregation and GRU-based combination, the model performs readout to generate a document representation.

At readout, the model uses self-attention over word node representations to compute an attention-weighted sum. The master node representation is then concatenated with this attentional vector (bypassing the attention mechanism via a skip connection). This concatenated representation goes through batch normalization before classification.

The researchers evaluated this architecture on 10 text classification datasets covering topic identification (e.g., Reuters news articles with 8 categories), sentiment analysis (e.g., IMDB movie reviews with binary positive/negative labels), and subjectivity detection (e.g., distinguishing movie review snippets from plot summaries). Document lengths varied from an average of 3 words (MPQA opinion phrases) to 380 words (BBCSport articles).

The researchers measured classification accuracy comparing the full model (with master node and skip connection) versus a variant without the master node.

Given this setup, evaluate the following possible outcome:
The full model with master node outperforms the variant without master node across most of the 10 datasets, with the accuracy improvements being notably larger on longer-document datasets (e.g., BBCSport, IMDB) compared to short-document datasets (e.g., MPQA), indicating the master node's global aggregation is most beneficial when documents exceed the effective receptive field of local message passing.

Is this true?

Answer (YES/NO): NO